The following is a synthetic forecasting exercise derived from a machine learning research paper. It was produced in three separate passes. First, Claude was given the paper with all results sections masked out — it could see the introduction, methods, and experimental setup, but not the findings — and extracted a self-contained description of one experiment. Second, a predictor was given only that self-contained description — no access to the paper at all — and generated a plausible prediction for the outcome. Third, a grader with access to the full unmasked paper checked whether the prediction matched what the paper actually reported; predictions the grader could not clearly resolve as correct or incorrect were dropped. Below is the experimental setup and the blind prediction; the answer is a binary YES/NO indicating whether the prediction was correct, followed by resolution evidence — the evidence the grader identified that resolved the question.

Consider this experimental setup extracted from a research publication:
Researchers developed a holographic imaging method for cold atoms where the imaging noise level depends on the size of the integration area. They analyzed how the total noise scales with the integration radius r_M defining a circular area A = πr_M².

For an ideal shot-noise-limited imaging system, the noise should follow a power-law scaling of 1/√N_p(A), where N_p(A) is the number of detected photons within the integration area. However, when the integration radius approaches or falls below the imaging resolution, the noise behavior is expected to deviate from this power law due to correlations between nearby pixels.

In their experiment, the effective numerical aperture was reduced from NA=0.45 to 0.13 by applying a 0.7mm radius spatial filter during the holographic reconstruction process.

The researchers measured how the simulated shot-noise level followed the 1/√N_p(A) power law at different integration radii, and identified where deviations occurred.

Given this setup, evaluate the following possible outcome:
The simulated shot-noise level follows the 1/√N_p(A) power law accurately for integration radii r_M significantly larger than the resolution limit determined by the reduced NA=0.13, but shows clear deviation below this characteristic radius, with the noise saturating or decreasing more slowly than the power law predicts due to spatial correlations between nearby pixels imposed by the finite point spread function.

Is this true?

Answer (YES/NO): NO